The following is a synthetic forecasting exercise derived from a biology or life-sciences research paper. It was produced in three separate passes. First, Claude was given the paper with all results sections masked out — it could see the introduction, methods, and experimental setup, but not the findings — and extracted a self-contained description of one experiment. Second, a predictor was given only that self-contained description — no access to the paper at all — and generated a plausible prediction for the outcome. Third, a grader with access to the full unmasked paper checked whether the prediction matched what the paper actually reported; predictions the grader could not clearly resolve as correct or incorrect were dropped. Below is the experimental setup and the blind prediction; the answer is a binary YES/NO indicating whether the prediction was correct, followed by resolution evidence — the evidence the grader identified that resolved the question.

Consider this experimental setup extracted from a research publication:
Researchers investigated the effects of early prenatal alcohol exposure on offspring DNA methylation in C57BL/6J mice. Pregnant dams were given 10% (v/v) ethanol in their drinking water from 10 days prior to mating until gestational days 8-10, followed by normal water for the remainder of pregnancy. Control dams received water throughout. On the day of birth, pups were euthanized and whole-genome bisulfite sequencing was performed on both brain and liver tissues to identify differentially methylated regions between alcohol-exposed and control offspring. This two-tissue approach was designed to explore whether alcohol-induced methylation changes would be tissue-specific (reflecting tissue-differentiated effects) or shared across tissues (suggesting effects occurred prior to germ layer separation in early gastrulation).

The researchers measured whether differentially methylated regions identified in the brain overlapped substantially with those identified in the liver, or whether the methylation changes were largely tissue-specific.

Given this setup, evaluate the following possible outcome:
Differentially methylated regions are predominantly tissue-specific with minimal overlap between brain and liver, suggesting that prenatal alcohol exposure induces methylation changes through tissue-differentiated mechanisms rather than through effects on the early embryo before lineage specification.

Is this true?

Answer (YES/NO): NO